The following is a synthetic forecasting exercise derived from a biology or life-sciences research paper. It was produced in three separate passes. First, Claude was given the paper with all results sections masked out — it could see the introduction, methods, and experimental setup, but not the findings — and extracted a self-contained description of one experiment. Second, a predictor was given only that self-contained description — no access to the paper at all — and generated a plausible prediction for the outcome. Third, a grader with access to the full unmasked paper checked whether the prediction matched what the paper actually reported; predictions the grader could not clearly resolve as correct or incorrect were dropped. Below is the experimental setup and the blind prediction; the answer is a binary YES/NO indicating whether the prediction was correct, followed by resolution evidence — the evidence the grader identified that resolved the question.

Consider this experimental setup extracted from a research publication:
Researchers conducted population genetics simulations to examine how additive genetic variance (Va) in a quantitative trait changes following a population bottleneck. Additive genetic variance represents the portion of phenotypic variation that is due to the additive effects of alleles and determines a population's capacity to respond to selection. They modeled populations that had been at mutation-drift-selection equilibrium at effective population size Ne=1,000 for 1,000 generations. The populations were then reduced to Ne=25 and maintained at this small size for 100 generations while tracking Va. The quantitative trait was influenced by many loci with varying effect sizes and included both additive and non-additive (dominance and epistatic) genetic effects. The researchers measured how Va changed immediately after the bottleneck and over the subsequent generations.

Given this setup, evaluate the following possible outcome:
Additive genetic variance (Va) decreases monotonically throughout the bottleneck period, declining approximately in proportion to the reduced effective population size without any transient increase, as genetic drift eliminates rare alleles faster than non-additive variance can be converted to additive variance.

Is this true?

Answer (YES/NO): NO